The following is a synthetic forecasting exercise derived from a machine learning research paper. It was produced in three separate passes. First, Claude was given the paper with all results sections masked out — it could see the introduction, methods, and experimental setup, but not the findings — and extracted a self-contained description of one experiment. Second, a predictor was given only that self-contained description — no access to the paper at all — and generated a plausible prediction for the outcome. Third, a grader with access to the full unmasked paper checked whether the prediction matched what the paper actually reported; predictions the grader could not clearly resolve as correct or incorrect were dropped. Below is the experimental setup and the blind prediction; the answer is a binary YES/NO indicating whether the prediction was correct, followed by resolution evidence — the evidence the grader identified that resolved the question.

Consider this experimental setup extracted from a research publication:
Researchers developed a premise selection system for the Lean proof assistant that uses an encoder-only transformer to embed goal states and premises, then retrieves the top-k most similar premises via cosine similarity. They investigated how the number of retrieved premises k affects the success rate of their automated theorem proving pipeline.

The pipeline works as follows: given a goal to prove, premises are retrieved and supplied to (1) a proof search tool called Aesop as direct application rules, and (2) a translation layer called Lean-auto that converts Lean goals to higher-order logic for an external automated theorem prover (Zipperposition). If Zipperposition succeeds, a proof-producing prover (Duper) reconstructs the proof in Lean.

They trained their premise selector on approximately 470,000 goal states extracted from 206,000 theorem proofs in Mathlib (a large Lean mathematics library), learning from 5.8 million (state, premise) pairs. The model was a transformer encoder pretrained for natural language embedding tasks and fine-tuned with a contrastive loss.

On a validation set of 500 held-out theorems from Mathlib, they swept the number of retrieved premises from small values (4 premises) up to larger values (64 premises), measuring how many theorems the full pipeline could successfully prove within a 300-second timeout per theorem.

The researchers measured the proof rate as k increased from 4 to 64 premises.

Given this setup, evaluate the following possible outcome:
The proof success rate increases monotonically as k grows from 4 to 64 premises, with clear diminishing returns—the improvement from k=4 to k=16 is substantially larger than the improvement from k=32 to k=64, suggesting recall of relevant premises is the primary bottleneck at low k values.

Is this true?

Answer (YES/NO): NO